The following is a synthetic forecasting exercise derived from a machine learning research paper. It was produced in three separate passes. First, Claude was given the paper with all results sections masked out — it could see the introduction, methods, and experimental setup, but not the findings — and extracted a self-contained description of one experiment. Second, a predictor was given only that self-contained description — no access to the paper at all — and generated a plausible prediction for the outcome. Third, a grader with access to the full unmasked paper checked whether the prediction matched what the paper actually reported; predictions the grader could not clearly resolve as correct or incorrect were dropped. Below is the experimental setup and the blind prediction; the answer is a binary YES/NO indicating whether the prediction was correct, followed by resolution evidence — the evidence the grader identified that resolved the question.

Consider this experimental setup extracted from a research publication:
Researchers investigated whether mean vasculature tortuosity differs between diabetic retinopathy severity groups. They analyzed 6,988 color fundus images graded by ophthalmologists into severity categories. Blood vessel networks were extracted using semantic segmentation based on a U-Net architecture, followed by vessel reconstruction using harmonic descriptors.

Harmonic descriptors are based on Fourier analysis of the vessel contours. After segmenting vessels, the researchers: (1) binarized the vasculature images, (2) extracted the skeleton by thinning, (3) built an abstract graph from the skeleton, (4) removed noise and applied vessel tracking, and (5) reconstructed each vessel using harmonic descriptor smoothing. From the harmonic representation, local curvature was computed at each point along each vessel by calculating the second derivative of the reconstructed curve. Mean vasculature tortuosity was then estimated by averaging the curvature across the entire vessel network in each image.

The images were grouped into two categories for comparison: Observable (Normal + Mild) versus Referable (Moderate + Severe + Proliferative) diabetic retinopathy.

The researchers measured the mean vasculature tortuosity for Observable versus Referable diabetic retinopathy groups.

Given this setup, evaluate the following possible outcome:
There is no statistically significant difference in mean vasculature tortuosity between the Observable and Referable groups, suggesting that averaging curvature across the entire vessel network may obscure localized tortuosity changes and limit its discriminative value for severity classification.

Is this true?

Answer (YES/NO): NO